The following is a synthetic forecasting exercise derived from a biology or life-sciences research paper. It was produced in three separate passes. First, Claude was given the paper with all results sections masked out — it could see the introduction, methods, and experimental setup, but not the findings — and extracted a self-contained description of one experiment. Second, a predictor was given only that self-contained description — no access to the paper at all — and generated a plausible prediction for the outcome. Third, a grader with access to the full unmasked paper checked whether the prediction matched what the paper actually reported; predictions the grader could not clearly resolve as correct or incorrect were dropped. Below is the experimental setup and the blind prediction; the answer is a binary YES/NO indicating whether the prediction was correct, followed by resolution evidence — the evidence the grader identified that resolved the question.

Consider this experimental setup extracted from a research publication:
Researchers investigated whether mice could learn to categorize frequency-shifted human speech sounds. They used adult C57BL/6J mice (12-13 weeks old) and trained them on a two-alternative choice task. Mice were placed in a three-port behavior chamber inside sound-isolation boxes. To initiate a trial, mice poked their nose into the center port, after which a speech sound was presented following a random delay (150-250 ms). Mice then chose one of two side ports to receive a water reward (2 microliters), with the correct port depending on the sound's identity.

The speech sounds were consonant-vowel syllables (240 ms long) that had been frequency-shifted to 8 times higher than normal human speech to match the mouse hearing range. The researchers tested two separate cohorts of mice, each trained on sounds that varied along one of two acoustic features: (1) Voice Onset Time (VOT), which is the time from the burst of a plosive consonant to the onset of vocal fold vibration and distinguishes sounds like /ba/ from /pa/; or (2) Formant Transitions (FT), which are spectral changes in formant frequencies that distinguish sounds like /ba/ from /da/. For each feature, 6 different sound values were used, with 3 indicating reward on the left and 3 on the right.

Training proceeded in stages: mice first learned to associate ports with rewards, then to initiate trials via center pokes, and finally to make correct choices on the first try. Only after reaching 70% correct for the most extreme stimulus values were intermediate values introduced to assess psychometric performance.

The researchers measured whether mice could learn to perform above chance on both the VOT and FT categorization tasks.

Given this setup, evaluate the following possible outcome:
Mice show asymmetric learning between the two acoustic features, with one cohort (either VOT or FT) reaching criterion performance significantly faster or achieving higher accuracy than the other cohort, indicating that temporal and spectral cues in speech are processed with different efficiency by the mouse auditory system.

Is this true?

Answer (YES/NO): YES